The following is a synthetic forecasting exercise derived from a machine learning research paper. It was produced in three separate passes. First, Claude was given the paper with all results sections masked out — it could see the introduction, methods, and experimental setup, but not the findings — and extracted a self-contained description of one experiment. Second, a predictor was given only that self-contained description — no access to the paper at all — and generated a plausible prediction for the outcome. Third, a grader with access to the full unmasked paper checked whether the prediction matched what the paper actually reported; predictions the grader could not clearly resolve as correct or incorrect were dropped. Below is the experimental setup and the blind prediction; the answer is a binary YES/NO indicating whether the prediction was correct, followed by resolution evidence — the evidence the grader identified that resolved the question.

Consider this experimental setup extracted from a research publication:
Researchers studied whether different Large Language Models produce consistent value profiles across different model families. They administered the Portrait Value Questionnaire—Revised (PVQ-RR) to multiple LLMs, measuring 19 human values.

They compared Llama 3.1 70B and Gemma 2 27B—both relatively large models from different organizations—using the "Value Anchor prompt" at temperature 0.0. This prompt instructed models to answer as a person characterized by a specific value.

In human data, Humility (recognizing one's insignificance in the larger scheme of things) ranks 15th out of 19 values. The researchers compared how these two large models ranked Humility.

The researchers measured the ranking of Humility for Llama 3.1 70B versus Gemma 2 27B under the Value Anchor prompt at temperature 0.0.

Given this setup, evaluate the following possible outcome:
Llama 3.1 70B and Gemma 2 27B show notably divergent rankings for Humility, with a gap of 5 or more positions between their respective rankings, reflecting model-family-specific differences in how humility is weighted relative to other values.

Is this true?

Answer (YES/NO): NO